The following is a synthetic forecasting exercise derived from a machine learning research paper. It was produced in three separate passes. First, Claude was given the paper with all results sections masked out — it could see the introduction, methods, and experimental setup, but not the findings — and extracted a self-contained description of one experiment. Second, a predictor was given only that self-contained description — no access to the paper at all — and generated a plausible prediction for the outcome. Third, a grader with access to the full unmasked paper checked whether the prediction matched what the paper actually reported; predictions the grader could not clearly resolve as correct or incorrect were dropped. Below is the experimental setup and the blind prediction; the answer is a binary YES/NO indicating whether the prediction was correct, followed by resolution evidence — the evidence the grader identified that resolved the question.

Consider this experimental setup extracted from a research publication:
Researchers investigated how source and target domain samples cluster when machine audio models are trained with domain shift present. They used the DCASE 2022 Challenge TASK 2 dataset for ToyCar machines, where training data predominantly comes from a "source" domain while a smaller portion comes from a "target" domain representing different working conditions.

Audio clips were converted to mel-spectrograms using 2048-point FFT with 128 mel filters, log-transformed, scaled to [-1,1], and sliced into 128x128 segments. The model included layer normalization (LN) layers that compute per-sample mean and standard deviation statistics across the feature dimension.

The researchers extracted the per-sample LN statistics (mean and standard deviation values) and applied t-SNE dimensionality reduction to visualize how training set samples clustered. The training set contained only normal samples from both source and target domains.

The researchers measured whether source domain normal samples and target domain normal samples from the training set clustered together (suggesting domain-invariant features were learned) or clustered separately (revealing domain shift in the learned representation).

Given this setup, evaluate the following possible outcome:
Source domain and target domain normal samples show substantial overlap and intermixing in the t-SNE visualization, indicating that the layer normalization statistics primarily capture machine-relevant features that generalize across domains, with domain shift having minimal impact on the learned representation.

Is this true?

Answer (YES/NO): NO